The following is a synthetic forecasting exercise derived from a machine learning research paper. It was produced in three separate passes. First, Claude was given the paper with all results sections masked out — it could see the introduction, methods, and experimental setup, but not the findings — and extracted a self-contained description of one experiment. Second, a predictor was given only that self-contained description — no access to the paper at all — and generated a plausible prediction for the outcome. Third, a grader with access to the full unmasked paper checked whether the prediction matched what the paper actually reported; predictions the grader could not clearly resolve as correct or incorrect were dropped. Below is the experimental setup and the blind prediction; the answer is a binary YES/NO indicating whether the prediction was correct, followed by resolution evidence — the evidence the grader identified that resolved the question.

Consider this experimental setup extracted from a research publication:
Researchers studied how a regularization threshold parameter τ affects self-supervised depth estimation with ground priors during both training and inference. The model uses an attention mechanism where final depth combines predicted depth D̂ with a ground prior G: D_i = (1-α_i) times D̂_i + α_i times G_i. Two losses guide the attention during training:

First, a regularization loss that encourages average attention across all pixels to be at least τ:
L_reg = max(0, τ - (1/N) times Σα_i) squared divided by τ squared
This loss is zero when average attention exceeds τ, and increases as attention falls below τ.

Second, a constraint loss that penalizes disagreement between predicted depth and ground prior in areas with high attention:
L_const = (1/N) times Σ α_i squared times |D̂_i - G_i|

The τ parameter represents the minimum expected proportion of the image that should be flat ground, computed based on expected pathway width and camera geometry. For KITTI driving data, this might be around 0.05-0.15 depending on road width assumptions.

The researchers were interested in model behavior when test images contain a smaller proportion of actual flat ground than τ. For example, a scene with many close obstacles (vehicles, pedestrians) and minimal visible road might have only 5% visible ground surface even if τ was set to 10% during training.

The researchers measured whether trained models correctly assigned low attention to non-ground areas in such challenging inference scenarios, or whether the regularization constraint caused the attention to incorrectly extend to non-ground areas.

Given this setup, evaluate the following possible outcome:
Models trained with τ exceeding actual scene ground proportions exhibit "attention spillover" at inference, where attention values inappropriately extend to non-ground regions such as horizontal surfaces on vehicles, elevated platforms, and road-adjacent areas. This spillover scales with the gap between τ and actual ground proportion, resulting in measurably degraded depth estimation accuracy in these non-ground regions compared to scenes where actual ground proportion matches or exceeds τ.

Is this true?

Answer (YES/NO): NO